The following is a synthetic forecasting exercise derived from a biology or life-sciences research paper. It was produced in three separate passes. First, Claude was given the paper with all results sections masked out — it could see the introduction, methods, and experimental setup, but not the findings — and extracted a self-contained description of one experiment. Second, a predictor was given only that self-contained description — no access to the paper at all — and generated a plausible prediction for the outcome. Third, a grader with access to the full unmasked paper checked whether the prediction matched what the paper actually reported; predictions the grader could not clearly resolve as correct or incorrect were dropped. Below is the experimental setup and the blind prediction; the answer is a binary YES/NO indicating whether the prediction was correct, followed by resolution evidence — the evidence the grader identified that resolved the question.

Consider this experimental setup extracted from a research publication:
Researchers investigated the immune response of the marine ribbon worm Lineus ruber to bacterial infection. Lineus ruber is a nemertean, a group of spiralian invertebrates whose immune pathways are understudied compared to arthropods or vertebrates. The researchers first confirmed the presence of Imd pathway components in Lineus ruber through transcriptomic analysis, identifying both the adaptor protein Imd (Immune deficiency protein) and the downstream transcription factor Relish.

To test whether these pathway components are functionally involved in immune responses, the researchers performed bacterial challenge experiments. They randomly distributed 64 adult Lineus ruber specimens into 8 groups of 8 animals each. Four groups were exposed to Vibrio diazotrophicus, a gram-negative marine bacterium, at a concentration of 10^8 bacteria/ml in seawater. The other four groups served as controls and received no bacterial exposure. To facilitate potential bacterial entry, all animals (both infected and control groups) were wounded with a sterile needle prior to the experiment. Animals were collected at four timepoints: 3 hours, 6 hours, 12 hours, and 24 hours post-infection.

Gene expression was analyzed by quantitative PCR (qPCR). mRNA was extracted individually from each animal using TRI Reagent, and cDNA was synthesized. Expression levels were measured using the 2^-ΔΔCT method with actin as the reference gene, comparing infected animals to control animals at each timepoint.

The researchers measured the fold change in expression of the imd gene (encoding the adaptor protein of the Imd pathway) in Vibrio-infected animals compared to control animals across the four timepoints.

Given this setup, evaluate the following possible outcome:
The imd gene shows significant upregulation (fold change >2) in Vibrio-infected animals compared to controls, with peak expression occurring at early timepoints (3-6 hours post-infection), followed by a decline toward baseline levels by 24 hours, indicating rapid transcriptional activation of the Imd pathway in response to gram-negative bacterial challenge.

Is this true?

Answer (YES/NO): NO